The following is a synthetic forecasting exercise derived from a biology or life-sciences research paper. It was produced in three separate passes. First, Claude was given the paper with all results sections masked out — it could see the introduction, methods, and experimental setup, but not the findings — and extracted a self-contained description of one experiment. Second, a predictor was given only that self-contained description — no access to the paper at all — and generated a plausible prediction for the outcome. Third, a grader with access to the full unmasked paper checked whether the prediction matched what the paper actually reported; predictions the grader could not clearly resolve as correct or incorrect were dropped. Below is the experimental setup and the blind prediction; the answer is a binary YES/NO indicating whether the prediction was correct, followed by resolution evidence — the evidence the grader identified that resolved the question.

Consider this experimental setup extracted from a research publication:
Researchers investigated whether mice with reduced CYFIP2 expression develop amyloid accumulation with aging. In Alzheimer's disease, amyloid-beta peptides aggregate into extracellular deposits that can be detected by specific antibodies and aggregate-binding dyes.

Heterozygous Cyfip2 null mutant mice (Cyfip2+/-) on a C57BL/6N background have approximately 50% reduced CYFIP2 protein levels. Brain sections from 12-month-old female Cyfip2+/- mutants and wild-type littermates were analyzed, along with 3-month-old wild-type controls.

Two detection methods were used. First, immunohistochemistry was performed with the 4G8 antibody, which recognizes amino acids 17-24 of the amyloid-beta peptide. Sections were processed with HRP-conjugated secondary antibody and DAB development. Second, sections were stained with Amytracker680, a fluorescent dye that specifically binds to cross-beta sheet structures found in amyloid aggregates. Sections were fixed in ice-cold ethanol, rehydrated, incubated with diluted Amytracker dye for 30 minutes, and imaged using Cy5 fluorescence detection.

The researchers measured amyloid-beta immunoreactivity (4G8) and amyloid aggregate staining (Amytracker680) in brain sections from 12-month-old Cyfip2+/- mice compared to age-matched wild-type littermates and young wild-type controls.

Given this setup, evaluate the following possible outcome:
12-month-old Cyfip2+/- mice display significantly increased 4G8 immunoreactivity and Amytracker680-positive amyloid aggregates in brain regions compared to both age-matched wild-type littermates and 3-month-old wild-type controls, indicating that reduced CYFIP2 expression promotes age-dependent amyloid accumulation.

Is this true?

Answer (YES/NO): YES